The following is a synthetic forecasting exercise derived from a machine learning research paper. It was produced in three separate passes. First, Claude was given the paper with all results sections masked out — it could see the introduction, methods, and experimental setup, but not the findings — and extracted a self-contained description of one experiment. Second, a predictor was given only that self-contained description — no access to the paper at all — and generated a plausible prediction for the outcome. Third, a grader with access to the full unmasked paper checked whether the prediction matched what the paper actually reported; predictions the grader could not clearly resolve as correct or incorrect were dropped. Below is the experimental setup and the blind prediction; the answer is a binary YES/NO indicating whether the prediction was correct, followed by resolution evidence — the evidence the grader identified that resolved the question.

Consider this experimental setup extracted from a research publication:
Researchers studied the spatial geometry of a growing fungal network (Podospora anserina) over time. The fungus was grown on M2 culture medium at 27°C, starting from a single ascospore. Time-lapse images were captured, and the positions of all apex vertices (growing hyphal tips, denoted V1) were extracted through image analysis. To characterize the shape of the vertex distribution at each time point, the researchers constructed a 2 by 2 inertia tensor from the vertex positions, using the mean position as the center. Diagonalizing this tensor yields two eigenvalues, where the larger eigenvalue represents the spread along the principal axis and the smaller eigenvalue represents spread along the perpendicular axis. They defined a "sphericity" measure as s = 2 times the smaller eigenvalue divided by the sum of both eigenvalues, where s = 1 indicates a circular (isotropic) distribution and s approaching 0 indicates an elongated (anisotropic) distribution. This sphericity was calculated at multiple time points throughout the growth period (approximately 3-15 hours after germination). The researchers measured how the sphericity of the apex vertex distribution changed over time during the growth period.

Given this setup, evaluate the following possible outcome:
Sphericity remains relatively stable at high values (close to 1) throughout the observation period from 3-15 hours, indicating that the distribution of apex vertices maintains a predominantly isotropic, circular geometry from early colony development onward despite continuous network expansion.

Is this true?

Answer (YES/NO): YES